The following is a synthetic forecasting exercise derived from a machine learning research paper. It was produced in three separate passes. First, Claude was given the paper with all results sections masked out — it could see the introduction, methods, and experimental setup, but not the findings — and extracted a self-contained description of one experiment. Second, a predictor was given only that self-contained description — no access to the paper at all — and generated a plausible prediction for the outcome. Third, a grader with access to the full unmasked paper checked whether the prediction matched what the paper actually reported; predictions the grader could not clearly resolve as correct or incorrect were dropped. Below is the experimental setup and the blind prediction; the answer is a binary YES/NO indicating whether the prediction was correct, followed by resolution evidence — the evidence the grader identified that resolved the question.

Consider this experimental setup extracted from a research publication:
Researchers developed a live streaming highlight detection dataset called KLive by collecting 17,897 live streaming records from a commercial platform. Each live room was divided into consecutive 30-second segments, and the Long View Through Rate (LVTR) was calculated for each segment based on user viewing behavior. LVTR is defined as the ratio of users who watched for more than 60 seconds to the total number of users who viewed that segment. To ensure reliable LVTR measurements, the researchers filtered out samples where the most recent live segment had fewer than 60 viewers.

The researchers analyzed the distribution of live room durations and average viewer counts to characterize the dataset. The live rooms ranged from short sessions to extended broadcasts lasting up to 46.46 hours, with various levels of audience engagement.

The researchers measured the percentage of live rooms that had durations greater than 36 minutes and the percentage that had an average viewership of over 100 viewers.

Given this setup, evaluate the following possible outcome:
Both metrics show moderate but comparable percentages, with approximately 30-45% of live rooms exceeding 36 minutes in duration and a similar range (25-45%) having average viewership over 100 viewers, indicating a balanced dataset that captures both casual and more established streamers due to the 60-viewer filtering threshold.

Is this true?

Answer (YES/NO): NO